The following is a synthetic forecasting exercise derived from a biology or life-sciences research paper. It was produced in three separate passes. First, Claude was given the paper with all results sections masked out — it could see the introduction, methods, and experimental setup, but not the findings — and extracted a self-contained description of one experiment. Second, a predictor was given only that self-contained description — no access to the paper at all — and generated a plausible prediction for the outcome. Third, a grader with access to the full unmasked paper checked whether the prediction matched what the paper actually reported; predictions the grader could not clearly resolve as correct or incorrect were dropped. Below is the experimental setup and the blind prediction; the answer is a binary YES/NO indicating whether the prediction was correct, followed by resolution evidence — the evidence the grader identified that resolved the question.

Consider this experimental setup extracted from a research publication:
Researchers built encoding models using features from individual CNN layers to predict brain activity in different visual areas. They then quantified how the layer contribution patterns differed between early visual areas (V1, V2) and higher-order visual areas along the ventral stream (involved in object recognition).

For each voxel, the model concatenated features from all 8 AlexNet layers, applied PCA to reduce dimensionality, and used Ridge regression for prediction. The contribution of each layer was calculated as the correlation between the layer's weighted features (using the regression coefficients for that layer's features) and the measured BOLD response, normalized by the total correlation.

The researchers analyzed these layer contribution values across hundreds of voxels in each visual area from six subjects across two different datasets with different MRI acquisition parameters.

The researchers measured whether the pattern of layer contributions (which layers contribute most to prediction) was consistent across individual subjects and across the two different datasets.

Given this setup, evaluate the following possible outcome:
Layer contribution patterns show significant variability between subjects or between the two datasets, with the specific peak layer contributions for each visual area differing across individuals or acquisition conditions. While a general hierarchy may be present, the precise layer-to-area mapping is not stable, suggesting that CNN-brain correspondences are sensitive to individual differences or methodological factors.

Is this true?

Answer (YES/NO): NO